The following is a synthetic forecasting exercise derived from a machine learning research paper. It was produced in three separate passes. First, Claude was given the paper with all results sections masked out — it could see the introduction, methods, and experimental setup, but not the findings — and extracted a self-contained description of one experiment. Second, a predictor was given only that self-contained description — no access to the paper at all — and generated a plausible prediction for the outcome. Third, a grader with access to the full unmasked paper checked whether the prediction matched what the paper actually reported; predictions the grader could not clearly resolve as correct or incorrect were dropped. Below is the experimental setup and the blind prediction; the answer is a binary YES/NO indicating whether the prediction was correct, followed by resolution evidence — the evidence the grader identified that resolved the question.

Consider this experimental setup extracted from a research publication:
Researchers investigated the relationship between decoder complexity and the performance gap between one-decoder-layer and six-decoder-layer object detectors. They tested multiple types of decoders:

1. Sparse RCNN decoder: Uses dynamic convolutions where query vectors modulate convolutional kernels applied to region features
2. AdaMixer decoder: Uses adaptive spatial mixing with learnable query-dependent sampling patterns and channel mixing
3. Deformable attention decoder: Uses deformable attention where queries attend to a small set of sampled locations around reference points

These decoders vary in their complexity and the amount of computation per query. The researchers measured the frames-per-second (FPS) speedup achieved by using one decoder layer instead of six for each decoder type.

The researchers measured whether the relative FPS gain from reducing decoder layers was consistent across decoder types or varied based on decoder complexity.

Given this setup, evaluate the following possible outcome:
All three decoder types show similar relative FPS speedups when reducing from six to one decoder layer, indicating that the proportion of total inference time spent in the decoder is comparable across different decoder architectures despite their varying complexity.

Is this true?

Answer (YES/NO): NO